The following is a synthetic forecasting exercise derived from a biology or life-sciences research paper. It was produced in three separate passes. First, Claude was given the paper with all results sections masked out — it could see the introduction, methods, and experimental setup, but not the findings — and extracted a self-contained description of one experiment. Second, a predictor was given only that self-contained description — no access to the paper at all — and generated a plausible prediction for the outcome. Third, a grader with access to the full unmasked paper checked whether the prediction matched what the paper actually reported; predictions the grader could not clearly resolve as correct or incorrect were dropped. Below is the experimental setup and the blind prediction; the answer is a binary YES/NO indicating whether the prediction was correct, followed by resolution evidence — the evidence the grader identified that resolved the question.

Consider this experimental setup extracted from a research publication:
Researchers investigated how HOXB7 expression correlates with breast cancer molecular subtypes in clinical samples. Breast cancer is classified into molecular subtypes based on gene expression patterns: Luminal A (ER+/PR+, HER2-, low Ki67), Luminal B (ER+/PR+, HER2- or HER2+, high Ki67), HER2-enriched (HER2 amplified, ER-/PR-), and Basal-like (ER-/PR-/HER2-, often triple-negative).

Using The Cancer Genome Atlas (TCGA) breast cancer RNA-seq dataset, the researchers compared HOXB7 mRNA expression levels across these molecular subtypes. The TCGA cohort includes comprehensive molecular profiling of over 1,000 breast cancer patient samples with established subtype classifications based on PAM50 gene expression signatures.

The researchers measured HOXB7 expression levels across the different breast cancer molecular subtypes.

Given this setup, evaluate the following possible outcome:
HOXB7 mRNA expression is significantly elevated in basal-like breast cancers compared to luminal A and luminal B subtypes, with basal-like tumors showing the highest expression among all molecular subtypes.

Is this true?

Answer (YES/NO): NO